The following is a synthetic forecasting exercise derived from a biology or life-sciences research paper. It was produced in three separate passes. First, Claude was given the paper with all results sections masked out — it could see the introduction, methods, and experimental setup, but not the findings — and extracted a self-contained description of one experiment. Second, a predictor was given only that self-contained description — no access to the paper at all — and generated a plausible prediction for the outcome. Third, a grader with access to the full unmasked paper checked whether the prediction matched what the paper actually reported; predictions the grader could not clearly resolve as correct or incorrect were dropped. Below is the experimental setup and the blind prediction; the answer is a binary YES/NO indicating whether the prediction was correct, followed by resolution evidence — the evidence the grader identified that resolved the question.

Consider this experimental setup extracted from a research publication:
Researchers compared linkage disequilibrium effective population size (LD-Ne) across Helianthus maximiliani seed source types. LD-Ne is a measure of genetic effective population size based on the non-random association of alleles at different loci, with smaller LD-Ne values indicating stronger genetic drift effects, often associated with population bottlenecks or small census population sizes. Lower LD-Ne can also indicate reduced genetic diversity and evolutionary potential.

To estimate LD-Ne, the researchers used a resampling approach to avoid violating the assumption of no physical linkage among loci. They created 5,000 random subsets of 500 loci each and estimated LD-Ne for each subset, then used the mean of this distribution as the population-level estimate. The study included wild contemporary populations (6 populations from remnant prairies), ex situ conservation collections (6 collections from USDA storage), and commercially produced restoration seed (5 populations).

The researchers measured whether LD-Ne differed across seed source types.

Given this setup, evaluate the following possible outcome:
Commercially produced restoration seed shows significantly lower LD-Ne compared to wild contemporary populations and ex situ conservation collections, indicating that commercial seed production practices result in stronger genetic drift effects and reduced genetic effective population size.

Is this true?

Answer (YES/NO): NO